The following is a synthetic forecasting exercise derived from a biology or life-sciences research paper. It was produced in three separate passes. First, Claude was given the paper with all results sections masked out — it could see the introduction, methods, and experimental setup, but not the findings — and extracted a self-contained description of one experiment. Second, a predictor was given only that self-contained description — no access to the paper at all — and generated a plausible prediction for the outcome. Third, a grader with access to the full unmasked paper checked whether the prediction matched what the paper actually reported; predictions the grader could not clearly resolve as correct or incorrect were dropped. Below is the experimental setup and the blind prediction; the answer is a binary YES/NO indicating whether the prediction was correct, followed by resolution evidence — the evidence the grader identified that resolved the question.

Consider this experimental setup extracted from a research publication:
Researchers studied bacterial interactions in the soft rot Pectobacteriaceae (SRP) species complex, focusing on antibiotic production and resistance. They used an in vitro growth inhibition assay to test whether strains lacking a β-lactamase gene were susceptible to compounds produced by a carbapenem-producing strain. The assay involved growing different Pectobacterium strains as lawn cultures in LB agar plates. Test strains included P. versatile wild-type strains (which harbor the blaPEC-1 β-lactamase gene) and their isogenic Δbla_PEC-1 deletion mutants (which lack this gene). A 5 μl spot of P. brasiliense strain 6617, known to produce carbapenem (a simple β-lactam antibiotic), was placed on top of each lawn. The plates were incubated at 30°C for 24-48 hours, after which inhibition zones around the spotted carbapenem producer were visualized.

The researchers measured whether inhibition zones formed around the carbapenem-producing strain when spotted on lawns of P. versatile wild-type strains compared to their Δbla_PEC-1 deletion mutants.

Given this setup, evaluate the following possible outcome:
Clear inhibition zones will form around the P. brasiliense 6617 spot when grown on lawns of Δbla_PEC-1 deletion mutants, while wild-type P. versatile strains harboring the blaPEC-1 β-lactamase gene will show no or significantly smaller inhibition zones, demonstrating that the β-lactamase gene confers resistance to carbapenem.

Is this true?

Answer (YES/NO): YES